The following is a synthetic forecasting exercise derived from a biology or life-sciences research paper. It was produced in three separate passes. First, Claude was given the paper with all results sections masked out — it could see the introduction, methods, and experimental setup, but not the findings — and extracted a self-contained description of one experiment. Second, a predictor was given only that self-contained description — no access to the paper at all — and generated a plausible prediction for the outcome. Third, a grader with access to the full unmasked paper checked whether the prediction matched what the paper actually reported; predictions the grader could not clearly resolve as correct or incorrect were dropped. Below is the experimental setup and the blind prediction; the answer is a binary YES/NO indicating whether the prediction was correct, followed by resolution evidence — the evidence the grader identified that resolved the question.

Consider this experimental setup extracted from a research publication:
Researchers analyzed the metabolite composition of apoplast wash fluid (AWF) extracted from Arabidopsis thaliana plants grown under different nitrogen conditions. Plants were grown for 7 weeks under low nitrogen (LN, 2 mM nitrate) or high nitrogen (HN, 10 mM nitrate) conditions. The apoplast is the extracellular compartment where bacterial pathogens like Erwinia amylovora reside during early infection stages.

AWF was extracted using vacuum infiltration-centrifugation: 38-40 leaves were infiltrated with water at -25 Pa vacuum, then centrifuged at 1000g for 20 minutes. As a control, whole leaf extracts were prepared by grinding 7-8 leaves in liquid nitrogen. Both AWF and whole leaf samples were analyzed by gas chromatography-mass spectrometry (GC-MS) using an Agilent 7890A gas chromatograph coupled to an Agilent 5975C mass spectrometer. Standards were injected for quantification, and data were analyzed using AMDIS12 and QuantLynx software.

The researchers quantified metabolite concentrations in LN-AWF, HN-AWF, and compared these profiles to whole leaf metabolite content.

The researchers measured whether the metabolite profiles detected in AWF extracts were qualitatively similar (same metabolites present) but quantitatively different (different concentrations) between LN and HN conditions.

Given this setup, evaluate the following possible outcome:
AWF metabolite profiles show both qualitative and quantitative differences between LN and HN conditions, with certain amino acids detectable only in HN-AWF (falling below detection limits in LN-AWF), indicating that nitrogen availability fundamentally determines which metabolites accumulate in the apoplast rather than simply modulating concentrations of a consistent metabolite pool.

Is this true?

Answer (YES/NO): NO